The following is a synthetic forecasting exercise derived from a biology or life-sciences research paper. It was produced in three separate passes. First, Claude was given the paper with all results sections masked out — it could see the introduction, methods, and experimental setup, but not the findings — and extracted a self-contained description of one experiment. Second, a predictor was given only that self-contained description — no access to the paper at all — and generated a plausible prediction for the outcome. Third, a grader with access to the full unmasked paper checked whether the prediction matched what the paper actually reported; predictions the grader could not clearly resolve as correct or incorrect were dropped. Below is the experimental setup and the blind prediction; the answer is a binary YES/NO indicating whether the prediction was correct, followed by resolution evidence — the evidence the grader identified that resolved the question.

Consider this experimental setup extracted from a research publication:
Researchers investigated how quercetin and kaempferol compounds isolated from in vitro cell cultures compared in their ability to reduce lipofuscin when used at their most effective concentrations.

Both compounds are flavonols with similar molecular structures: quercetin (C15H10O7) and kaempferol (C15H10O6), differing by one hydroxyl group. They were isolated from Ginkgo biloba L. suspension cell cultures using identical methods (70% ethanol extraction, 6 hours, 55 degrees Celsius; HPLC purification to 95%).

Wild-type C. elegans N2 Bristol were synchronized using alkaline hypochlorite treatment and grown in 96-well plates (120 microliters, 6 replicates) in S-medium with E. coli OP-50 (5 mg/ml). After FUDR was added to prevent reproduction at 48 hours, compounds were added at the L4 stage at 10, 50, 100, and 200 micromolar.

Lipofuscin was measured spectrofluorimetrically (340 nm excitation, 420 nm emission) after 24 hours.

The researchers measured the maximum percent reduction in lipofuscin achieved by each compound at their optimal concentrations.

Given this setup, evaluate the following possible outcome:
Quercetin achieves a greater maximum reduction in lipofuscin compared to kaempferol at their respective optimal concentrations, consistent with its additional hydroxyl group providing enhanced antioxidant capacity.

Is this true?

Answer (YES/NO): YES